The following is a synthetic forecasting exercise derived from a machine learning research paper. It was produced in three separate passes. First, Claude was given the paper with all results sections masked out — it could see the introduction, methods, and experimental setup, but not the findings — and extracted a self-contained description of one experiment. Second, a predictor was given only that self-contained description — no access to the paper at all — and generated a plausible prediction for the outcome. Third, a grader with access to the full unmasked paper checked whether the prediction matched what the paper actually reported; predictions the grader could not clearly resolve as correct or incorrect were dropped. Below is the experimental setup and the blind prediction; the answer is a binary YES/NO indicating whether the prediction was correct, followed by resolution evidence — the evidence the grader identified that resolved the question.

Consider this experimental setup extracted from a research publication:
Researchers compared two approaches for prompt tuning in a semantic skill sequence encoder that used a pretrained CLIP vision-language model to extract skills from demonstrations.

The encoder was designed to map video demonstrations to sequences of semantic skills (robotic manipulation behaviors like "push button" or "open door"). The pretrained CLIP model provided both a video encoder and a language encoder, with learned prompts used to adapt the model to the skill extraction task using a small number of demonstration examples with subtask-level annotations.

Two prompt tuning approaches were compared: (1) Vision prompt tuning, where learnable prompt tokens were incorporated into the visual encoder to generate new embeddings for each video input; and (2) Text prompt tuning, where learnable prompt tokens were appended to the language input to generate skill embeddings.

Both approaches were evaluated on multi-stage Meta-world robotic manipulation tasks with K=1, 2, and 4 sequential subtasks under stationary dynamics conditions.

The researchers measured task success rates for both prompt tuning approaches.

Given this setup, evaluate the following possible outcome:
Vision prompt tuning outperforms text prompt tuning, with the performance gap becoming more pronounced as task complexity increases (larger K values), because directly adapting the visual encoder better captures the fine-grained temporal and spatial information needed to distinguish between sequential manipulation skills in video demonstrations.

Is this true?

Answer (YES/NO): NO